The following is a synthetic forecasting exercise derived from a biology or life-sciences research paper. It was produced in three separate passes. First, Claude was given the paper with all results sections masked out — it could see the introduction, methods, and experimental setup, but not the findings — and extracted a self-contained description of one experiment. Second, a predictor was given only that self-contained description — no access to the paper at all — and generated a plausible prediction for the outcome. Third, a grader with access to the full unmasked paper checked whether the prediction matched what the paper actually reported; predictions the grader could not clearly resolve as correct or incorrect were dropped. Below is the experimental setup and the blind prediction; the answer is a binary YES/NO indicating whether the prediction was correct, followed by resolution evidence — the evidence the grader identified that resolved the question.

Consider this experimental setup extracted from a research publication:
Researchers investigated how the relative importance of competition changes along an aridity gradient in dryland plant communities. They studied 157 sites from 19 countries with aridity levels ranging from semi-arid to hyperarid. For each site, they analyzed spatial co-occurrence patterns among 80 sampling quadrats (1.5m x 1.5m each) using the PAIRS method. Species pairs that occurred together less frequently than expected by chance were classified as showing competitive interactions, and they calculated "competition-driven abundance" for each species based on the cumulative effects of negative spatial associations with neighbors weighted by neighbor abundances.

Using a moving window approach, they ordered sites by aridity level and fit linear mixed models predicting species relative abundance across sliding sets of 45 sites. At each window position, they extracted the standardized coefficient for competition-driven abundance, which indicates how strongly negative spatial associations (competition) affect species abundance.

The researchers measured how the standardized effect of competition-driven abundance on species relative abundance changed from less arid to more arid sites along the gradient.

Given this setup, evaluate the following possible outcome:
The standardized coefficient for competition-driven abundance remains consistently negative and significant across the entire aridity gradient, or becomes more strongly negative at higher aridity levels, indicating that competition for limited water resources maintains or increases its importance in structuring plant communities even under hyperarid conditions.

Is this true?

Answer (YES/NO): YES